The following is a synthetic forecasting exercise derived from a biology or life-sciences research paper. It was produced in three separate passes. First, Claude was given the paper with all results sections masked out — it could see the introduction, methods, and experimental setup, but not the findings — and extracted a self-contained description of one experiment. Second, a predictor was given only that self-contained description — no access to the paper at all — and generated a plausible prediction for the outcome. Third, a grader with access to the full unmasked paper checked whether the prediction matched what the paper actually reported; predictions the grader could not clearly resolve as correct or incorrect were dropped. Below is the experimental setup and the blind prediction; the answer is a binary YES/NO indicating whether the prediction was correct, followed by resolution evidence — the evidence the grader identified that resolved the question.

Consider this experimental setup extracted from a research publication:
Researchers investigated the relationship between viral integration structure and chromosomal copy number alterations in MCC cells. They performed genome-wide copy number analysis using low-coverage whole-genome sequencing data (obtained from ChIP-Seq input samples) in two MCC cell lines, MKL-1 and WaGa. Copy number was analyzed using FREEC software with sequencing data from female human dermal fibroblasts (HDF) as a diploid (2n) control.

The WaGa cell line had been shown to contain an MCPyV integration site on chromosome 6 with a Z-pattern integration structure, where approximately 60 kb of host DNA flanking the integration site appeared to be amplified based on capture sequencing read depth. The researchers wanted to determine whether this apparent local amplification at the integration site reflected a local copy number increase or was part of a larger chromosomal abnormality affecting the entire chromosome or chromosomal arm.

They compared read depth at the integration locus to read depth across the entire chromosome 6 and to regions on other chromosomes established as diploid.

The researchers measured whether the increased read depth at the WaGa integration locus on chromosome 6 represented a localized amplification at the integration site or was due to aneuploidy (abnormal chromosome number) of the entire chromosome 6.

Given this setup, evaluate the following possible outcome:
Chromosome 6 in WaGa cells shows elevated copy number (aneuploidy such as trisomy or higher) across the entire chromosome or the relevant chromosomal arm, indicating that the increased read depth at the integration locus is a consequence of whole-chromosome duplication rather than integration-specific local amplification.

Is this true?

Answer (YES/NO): YES